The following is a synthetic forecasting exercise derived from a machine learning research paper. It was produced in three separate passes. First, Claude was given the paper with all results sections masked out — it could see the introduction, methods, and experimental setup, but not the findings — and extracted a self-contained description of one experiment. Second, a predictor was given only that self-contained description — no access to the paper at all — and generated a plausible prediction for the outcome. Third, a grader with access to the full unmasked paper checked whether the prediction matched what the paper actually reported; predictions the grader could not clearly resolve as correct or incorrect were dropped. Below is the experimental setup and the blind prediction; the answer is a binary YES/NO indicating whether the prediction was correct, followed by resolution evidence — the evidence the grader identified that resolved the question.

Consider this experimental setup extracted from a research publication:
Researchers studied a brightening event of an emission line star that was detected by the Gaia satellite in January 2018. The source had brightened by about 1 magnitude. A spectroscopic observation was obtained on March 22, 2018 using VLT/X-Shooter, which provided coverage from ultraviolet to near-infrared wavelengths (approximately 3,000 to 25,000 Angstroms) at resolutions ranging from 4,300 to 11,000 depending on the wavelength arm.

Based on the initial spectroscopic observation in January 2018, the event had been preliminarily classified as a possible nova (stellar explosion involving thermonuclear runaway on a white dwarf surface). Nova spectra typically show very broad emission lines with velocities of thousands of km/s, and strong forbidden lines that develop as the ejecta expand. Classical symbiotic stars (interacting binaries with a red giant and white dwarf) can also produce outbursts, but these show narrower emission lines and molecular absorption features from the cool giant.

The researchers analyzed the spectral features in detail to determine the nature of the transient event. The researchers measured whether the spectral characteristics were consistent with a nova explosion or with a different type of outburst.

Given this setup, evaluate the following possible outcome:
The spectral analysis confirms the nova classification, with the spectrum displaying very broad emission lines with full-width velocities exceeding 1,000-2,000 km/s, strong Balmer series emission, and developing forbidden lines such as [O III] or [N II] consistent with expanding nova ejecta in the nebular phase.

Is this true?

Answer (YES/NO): NO